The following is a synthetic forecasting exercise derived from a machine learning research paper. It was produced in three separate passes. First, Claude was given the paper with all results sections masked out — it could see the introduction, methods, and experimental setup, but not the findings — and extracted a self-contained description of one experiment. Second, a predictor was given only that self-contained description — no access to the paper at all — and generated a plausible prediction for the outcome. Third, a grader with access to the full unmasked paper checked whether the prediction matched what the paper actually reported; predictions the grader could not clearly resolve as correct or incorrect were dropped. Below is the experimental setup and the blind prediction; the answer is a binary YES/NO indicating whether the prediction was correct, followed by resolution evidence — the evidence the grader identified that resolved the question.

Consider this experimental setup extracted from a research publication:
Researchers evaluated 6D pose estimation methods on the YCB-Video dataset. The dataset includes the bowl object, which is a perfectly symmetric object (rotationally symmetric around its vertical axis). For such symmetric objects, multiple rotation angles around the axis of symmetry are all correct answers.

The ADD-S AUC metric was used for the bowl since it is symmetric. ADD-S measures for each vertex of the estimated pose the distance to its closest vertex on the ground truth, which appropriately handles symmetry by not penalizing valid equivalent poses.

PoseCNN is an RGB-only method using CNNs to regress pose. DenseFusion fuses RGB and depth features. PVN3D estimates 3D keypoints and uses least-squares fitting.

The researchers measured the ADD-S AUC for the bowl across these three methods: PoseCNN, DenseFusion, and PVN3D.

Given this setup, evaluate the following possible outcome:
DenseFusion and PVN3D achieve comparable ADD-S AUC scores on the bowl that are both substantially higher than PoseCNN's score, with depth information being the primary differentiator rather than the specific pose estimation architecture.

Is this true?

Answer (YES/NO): NO